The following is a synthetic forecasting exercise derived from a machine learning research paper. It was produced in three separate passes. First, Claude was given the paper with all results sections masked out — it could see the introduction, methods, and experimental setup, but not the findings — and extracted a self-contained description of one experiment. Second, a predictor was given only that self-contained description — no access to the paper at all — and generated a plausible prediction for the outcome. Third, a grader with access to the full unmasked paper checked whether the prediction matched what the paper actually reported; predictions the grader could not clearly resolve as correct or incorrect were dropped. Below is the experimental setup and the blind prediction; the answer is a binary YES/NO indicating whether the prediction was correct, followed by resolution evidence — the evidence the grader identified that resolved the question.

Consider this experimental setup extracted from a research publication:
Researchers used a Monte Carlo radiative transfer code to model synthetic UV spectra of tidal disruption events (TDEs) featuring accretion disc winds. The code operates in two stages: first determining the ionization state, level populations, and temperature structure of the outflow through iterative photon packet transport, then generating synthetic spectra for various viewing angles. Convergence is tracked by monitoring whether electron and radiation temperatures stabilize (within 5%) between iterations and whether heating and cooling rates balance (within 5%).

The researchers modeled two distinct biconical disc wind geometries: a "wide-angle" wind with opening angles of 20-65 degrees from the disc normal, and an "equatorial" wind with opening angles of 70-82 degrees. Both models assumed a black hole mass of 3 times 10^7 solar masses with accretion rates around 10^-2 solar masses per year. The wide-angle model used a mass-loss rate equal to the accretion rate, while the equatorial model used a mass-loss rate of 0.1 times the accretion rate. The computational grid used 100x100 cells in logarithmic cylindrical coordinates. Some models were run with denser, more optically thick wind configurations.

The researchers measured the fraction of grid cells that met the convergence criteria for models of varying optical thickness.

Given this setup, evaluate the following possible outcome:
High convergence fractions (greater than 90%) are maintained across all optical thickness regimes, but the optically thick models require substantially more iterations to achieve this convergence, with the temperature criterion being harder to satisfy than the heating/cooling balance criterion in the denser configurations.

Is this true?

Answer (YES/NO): NO